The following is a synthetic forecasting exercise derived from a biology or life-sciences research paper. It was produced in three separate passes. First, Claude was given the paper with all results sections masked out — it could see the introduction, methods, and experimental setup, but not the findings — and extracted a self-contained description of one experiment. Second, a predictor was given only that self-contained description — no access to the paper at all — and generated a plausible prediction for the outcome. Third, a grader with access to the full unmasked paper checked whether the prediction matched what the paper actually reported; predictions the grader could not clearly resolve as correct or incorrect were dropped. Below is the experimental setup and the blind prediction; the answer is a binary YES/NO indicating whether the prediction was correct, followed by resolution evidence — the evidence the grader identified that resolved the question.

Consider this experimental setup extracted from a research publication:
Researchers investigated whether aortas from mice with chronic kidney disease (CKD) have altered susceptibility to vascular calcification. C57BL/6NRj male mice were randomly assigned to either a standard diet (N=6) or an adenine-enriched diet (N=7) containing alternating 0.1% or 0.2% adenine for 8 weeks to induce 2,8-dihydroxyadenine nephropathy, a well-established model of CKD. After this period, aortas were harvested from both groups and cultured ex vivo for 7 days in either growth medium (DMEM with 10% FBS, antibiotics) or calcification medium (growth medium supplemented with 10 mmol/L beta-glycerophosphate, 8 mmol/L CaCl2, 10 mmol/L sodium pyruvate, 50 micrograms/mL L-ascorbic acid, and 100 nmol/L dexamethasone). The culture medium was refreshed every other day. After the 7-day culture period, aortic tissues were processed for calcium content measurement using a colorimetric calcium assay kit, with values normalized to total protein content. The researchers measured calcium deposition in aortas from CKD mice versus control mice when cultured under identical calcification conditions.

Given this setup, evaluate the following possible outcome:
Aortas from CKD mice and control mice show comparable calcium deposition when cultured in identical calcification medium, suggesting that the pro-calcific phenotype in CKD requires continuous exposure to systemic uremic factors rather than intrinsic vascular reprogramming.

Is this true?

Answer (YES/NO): NO